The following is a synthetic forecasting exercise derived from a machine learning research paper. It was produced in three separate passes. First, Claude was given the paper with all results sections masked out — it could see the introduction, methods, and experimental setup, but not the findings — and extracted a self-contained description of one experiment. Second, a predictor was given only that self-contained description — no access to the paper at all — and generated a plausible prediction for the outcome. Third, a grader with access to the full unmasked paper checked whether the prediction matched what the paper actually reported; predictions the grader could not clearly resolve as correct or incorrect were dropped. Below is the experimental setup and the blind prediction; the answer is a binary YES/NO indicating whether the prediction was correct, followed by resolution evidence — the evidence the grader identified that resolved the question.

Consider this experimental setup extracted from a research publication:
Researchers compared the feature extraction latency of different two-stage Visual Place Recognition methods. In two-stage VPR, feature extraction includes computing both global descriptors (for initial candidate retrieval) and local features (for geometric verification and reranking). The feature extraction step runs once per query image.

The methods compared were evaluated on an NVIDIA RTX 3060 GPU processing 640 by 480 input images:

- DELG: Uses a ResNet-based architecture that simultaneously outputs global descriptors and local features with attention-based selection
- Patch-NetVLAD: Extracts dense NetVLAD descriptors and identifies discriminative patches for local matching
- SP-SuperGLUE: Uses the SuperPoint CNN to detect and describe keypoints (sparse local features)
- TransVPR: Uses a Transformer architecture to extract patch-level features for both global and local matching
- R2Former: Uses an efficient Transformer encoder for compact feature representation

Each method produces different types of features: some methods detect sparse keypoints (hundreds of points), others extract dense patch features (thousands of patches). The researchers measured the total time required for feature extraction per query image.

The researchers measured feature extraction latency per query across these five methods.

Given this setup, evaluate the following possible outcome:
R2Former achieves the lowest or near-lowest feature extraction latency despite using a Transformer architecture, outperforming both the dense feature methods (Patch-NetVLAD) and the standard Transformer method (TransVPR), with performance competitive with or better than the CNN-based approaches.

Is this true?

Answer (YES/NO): NO